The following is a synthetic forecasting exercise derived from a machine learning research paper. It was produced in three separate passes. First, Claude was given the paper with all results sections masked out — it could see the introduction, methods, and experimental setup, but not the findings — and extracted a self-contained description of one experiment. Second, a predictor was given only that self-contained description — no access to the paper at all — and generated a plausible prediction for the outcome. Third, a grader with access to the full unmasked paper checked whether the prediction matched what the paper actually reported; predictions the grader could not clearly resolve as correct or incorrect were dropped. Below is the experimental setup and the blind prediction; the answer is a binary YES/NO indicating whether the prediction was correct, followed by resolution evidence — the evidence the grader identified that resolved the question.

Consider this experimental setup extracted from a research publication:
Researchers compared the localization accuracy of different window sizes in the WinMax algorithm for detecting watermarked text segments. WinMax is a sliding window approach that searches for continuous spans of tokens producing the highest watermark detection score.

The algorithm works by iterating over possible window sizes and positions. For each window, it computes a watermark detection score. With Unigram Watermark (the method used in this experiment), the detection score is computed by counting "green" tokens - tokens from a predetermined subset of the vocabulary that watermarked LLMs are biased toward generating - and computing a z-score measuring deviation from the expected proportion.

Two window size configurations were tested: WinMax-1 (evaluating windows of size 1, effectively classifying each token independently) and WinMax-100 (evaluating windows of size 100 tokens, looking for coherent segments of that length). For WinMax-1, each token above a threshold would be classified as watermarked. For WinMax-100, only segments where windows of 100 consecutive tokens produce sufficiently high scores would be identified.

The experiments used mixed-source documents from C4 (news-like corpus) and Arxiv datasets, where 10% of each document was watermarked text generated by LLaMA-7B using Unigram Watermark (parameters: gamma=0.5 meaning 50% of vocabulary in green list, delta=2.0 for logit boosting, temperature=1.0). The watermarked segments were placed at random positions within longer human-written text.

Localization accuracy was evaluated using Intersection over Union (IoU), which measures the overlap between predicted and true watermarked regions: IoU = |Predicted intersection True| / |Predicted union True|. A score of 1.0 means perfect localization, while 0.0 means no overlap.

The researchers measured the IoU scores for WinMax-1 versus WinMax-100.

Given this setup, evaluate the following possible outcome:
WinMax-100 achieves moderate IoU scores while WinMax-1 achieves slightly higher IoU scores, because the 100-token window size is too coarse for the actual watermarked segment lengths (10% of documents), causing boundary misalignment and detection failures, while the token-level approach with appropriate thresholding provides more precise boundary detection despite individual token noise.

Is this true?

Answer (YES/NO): NO